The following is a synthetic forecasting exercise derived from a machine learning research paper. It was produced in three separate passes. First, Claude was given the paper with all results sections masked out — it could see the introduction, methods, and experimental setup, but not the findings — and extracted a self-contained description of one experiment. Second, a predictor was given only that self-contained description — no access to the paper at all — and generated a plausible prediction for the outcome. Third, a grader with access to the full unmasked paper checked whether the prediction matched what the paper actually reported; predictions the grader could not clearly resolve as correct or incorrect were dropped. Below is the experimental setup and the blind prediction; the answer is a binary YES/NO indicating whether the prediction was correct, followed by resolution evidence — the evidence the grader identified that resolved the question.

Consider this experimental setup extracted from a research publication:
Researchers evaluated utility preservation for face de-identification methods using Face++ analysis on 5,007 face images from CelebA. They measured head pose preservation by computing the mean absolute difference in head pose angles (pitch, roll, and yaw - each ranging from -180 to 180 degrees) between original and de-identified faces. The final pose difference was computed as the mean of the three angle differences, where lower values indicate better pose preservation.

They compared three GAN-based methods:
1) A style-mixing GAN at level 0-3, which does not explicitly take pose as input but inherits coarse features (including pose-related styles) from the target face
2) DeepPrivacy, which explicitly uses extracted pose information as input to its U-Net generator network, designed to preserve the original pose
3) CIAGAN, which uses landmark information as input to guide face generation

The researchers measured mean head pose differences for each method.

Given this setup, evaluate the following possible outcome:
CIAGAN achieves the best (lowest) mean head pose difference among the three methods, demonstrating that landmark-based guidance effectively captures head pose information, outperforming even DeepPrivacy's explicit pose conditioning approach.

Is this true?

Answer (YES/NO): NO